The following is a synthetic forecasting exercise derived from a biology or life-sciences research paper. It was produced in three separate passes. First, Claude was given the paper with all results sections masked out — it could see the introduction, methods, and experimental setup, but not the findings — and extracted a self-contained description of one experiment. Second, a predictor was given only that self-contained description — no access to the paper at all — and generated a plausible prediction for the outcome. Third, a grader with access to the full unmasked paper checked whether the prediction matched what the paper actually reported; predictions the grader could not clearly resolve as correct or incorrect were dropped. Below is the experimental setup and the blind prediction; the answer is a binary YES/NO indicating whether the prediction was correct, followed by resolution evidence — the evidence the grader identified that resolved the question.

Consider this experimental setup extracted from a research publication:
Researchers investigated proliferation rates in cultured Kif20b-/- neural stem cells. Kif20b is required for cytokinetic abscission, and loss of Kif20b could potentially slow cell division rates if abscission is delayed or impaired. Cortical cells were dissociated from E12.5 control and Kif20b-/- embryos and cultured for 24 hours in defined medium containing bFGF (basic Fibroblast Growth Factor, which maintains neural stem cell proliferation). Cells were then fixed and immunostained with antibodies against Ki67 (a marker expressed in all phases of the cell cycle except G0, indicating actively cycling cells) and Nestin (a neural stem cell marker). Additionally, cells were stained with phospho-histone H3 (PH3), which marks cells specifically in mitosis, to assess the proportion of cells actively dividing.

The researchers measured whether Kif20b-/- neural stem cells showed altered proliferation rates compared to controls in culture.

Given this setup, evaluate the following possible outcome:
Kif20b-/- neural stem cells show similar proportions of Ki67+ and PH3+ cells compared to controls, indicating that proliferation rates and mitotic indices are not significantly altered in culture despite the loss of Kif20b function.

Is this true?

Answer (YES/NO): NO